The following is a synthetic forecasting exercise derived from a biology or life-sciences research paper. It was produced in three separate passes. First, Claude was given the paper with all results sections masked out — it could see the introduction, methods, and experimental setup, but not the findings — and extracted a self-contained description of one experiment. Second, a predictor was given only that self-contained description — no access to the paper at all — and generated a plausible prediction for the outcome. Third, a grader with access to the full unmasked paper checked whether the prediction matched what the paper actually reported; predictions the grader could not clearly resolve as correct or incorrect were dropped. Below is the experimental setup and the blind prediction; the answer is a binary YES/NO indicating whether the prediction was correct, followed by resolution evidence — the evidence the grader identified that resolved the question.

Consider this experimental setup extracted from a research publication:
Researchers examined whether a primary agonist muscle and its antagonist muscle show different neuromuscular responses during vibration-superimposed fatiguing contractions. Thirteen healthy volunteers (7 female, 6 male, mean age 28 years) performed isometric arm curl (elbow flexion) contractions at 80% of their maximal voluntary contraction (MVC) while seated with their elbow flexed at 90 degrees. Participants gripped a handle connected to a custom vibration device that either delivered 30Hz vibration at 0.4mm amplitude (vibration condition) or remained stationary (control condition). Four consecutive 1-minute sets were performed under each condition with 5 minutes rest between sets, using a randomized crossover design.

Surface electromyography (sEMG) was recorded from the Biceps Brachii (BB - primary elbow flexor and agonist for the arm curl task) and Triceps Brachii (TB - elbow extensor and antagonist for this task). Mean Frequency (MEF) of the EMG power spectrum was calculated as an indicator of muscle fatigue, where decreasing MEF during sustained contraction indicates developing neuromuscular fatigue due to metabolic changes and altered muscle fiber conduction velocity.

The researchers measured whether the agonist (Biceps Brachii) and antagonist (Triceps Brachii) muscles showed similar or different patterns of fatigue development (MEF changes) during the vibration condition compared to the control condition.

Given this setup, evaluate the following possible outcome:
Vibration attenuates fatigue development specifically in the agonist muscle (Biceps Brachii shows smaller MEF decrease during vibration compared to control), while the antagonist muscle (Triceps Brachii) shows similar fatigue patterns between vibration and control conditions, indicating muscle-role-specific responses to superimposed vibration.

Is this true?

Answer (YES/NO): NO